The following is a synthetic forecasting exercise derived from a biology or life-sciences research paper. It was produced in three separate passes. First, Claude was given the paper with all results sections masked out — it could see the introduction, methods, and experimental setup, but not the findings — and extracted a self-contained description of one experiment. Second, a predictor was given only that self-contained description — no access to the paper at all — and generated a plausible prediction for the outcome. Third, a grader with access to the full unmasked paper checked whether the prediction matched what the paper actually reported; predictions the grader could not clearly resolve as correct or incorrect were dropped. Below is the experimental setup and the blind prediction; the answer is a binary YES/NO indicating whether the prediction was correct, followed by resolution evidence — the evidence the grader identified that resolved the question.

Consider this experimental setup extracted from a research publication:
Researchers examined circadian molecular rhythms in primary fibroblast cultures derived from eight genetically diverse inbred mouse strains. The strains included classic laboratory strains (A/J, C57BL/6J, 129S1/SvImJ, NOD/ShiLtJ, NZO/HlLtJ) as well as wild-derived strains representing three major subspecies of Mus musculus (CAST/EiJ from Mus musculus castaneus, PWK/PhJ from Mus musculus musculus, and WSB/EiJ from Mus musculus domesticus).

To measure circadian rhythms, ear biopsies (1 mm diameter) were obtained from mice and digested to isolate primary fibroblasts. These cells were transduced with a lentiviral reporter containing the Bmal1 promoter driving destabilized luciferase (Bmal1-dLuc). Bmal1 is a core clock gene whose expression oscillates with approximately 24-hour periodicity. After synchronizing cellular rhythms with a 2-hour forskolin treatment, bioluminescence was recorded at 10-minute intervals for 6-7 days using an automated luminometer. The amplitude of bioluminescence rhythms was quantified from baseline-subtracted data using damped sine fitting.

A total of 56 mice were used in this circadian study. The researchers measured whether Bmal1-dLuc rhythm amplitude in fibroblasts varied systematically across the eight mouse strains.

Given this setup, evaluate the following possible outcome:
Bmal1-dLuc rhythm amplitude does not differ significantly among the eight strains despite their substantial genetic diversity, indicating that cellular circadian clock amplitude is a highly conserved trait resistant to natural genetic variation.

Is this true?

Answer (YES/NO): NO